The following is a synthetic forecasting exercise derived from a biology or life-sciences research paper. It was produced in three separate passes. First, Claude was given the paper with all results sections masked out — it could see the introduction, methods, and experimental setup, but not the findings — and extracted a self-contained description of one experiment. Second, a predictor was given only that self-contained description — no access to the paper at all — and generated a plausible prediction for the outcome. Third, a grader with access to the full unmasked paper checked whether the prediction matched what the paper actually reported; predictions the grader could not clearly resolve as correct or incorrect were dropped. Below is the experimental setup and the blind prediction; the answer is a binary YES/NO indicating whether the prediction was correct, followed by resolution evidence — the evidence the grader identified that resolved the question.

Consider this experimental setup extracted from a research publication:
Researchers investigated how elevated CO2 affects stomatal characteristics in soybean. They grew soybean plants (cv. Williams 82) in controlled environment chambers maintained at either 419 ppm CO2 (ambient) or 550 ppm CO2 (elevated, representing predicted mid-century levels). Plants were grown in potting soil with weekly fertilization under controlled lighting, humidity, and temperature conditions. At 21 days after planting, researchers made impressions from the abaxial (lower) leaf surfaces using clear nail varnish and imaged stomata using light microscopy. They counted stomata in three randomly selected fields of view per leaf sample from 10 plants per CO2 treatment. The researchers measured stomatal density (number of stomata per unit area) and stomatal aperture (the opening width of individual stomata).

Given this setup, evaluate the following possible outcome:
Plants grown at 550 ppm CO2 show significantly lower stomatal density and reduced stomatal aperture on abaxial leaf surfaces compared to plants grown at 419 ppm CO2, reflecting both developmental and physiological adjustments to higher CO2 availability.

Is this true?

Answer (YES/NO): YES